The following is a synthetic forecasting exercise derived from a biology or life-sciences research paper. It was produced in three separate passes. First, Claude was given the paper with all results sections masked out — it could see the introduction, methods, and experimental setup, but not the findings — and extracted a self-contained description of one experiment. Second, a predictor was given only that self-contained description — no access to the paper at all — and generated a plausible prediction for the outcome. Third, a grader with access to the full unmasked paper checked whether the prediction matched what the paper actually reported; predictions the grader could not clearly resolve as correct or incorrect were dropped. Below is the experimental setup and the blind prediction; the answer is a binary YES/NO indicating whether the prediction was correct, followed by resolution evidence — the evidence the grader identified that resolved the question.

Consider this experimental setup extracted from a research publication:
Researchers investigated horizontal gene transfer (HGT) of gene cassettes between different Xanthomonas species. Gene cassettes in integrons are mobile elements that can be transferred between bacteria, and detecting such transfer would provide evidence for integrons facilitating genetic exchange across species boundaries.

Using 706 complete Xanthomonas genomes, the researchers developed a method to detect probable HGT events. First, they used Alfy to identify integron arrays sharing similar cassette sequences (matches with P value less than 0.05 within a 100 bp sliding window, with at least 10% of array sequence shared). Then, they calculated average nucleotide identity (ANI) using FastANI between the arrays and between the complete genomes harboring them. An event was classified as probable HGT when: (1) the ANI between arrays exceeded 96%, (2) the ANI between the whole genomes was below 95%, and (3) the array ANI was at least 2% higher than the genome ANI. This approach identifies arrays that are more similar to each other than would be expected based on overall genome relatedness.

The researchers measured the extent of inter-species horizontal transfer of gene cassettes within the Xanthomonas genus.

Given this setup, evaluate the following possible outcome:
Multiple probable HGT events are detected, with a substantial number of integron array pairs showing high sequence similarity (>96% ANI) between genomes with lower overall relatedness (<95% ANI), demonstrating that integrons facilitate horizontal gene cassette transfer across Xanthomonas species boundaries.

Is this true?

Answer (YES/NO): YES